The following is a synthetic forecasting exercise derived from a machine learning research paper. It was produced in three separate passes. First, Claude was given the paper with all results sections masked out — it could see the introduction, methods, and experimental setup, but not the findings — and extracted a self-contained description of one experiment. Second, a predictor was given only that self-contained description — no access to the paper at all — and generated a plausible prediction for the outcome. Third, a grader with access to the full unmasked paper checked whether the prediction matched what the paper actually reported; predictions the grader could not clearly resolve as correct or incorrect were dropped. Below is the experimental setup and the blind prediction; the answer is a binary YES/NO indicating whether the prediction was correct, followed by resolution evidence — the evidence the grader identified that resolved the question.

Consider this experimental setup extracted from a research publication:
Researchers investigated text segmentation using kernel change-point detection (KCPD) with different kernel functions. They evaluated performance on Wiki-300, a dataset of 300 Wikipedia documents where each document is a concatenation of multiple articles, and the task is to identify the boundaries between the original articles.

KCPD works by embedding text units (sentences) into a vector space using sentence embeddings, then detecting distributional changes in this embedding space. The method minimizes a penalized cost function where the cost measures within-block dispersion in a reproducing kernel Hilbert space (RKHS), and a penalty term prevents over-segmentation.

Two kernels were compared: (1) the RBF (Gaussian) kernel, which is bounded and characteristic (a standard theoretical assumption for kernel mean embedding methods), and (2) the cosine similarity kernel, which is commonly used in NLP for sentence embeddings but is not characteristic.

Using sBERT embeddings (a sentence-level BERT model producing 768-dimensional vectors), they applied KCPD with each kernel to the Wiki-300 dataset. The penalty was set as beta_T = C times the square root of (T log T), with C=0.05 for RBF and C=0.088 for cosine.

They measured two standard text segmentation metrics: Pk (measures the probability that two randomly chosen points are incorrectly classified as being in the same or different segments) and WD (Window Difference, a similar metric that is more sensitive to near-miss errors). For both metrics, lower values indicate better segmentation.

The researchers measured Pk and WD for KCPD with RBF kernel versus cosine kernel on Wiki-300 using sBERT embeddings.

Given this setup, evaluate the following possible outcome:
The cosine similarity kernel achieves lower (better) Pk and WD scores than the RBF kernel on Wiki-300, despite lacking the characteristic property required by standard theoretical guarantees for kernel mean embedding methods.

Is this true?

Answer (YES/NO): NO